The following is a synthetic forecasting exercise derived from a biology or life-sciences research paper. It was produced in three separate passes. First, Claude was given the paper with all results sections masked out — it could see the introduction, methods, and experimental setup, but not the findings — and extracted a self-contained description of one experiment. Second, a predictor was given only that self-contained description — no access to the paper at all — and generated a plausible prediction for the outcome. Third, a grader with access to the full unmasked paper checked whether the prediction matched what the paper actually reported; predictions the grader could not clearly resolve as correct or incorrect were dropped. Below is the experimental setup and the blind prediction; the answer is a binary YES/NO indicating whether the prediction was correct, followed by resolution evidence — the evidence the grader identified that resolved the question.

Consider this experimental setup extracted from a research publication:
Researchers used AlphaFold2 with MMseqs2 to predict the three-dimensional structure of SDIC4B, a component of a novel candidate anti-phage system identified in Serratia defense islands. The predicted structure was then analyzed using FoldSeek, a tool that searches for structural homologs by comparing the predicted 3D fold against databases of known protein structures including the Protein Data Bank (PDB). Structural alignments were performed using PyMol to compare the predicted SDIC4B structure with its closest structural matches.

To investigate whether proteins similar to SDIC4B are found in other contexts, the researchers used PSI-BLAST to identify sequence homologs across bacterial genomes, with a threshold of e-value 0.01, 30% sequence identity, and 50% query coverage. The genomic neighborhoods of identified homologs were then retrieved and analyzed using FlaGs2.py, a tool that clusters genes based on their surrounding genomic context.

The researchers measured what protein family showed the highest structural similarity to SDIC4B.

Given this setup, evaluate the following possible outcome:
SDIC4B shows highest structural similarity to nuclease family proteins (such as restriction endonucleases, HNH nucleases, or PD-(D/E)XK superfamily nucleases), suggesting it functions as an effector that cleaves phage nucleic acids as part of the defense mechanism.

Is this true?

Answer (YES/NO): NO